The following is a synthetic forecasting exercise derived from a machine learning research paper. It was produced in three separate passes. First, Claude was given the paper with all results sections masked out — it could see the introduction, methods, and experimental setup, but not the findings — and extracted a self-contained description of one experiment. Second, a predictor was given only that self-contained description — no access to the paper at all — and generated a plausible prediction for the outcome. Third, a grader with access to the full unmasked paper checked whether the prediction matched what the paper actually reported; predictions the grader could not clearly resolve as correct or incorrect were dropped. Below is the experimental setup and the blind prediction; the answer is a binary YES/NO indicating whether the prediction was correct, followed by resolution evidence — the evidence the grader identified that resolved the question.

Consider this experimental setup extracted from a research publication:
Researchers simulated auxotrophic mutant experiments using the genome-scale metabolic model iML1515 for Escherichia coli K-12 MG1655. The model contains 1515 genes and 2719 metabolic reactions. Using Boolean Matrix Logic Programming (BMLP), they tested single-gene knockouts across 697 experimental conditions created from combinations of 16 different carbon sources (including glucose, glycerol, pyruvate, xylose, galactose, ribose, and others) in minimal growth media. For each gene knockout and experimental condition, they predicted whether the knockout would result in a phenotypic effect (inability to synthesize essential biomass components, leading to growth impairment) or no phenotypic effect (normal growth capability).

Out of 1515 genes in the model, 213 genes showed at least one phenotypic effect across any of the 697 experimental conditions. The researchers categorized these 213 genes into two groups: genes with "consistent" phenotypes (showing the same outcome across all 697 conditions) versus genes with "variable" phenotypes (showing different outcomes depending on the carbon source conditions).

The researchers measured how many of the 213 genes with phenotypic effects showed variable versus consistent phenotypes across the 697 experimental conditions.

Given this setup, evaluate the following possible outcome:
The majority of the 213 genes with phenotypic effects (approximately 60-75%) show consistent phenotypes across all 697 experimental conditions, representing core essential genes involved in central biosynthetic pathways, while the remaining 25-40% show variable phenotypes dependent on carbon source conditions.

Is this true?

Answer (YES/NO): NO